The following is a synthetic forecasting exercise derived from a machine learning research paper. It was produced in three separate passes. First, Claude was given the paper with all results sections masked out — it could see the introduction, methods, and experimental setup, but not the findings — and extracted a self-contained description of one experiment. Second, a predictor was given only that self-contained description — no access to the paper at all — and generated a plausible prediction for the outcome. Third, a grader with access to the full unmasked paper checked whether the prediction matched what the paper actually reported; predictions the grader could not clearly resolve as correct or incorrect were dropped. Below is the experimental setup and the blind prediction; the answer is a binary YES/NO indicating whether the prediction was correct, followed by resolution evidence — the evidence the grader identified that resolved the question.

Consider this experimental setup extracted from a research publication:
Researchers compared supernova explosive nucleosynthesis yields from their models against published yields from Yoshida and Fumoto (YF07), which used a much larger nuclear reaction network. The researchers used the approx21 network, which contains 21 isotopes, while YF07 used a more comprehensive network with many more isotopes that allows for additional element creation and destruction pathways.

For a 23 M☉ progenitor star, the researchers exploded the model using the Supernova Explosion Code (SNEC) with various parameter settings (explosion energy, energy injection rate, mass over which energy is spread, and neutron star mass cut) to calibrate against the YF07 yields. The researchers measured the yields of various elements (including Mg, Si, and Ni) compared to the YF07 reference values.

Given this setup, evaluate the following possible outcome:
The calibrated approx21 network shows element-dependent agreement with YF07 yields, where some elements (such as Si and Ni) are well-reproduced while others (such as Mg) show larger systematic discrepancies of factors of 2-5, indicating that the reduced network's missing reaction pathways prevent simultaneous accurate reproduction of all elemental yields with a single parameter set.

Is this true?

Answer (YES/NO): NO